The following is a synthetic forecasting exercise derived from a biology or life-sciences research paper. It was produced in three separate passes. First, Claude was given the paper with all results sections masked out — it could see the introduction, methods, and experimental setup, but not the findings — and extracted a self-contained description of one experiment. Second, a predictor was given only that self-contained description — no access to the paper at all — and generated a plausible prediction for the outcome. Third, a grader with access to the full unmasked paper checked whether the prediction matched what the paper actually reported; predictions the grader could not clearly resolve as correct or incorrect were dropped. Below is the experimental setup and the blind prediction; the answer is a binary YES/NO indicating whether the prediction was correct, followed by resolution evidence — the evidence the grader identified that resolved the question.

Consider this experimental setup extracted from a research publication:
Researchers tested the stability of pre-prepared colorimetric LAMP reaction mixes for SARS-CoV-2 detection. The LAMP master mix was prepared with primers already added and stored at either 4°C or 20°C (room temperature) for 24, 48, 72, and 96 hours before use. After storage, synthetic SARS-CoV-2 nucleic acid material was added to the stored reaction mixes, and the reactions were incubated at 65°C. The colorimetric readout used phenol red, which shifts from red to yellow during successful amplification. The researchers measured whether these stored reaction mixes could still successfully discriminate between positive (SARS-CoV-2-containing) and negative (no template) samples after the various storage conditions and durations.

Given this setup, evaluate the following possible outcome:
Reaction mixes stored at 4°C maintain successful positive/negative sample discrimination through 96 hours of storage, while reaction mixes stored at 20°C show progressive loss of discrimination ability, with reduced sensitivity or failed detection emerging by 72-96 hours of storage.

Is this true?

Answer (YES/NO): NO